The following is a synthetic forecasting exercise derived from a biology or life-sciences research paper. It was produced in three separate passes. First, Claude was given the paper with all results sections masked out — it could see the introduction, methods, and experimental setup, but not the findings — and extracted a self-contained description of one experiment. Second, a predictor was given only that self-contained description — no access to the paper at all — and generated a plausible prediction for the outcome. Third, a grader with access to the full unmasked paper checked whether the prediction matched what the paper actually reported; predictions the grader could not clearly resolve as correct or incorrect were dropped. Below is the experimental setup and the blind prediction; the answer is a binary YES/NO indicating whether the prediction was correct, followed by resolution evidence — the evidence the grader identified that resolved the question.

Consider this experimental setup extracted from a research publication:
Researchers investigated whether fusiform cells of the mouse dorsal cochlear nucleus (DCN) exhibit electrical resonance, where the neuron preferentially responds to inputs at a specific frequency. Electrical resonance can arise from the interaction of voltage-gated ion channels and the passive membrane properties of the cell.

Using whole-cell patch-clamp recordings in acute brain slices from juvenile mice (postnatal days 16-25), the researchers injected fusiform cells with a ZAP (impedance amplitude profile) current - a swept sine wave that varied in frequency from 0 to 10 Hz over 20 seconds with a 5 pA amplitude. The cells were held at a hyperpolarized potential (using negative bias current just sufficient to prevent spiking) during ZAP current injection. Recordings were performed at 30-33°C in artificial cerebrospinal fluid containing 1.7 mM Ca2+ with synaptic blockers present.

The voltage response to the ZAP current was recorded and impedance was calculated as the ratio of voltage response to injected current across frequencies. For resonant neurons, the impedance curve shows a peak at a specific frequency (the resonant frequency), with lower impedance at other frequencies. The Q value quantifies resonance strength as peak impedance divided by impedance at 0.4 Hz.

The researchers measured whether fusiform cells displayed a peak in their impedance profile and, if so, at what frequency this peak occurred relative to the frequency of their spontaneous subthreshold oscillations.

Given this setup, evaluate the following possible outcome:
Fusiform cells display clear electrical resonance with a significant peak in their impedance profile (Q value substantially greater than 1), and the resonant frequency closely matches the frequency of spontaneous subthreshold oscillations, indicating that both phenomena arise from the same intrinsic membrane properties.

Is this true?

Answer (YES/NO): YES